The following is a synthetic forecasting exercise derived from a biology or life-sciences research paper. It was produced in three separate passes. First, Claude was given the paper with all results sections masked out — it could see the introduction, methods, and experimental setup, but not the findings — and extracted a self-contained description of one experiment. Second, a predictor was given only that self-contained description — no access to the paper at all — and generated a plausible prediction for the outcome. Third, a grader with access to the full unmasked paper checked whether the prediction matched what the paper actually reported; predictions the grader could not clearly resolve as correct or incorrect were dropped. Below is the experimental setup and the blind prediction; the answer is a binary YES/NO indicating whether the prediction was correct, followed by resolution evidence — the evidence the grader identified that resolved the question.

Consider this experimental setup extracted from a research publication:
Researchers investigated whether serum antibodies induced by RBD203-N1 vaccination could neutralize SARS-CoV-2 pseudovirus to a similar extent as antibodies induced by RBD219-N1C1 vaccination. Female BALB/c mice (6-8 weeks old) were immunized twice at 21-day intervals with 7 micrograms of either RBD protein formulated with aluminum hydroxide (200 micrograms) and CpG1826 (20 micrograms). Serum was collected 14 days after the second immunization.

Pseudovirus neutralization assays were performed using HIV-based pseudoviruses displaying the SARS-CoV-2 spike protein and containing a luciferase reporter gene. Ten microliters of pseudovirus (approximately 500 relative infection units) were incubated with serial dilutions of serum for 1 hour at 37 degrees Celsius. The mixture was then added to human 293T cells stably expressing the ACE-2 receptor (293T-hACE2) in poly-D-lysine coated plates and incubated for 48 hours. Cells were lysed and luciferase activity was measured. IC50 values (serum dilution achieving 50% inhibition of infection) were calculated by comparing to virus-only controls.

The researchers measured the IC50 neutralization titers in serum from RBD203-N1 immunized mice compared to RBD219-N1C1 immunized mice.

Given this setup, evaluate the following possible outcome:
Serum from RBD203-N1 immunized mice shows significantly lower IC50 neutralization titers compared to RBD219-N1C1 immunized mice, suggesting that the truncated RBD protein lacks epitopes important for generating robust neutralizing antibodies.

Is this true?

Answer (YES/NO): NO